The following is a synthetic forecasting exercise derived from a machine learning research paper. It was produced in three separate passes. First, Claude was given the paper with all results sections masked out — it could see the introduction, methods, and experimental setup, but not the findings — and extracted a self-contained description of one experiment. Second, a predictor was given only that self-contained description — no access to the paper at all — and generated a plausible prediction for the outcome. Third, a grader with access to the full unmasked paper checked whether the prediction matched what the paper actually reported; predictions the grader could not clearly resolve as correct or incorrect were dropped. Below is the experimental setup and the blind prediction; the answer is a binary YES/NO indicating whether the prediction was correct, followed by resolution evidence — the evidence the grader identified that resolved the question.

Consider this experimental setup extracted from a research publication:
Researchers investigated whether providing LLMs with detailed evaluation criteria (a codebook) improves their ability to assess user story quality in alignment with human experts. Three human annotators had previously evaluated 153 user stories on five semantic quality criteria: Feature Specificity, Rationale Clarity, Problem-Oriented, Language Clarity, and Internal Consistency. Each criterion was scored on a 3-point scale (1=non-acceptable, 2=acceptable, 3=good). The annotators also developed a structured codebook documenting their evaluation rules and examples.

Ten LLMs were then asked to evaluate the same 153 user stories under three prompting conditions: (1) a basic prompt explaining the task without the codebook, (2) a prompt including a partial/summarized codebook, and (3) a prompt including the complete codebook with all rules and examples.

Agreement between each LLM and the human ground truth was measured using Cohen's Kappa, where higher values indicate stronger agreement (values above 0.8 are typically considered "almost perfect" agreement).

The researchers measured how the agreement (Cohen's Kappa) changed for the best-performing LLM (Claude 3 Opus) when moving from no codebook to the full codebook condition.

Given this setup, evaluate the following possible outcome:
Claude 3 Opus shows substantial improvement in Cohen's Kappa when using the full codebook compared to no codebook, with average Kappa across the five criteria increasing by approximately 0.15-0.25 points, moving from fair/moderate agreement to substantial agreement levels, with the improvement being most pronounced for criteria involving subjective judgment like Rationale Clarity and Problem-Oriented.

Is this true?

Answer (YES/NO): NO